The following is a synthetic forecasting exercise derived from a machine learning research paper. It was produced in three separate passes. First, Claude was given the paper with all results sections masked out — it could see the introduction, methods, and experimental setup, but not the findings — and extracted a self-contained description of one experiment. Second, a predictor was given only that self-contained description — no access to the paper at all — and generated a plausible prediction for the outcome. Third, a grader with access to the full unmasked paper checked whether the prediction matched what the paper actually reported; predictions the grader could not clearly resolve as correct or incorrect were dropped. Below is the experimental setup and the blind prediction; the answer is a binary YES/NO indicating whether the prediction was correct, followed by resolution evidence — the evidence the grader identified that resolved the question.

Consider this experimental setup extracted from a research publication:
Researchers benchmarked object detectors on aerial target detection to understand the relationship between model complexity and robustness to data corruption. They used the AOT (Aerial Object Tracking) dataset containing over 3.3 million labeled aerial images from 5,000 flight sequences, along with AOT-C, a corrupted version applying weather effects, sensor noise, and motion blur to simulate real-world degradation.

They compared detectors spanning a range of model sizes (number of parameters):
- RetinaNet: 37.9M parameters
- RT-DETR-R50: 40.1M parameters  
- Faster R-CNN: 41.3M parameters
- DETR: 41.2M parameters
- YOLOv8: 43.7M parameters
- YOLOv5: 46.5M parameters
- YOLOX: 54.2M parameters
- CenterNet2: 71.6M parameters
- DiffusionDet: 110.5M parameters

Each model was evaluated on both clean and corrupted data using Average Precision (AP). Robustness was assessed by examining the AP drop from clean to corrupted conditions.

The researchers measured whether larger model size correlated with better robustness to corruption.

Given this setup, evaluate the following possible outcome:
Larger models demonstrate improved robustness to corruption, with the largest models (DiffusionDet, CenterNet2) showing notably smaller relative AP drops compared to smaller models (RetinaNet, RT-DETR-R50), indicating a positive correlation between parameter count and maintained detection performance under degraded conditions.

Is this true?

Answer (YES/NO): NO